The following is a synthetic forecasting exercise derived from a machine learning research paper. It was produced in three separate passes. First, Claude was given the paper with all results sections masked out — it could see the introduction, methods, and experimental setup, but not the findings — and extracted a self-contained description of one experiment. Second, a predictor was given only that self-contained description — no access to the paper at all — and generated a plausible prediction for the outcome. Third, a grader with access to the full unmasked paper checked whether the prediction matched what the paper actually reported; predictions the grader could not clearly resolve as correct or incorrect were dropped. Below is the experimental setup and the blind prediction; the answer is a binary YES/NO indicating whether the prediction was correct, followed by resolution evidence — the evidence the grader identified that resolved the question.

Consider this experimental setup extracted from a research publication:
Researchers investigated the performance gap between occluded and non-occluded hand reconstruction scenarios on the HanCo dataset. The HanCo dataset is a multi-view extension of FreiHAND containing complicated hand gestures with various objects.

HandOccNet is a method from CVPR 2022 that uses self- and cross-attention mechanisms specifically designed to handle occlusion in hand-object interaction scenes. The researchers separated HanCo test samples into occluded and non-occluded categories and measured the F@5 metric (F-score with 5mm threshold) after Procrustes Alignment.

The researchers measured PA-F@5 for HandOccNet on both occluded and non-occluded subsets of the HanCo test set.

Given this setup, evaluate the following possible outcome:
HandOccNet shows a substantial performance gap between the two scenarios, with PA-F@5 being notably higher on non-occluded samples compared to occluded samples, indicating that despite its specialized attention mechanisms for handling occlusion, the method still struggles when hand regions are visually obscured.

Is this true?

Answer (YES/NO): YES